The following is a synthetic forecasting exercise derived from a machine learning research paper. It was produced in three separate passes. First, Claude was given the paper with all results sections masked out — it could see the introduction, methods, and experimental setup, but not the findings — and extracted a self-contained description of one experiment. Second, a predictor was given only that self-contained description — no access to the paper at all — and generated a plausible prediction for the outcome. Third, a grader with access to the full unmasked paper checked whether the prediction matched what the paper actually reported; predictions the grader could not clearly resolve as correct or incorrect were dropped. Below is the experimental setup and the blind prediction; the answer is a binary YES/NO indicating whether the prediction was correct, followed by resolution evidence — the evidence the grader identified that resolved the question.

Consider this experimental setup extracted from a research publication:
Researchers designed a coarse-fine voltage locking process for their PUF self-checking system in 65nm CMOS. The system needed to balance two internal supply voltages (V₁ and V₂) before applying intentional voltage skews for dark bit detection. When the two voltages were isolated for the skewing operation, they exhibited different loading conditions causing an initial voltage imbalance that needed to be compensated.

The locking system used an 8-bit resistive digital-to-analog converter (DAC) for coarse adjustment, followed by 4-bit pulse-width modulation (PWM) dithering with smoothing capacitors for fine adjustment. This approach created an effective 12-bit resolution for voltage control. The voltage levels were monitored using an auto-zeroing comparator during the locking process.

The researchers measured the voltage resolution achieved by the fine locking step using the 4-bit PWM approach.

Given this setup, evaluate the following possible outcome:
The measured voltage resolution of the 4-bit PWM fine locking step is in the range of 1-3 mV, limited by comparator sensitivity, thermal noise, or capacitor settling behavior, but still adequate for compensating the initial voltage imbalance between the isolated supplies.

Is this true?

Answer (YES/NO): NO